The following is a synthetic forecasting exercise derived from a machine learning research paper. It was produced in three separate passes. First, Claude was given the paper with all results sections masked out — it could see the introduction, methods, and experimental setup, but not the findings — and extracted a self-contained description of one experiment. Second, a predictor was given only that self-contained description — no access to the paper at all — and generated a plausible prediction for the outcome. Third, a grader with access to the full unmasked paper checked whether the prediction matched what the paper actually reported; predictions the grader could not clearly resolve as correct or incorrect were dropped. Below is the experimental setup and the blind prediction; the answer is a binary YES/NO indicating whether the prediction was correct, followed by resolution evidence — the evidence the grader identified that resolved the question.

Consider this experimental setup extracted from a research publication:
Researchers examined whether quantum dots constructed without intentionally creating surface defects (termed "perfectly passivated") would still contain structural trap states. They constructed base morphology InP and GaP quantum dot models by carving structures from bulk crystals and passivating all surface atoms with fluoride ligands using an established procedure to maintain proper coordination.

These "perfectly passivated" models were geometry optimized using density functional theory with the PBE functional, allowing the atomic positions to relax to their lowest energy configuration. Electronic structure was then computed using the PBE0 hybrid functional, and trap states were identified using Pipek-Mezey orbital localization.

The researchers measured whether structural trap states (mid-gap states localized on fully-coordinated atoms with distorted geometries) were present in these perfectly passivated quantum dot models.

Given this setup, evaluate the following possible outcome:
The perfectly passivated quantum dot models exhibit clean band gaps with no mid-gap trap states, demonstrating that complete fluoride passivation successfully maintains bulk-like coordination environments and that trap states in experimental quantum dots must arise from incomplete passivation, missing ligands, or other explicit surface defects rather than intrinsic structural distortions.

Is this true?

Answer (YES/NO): NO